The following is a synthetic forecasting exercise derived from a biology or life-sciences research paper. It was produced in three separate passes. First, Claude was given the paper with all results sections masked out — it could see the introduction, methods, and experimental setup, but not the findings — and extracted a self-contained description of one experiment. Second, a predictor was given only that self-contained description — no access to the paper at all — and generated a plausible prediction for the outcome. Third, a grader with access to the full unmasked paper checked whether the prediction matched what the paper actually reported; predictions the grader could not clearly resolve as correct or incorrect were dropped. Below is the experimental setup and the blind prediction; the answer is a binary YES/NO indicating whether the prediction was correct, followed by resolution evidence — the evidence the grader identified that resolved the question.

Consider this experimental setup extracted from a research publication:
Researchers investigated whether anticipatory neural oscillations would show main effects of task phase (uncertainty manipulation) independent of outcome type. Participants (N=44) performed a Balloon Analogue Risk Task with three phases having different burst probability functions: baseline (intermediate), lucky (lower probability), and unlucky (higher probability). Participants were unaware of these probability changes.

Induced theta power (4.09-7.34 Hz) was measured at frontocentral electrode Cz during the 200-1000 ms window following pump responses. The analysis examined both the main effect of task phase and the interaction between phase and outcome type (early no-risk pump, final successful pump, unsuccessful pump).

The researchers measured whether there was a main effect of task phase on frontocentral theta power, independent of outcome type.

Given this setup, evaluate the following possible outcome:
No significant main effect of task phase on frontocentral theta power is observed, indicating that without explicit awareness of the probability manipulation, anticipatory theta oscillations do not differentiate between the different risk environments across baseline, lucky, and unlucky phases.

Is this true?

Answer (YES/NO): YES